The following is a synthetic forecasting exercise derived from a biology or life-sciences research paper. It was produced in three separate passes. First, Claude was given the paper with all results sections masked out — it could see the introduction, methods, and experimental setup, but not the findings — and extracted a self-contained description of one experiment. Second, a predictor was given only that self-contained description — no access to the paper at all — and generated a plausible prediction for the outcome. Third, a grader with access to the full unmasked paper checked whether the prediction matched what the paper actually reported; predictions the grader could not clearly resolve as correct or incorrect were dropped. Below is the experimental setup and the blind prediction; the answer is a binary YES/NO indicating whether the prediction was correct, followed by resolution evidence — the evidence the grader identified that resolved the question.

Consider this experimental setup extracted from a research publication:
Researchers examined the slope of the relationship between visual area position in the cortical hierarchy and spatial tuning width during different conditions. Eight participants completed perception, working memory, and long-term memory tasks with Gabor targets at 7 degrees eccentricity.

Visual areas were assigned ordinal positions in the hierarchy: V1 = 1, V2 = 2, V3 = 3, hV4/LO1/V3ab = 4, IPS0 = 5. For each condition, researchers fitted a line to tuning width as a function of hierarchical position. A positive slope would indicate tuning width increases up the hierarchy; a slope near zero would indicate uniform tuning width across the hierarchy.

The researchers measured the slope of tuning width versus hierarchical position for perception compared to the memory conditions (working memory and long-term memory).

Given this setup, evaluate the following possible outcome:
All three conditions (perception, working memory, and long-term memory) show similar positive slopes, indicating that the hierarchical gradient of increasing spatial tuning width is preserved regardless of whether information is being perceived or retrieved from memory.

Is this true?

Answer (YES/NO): NO